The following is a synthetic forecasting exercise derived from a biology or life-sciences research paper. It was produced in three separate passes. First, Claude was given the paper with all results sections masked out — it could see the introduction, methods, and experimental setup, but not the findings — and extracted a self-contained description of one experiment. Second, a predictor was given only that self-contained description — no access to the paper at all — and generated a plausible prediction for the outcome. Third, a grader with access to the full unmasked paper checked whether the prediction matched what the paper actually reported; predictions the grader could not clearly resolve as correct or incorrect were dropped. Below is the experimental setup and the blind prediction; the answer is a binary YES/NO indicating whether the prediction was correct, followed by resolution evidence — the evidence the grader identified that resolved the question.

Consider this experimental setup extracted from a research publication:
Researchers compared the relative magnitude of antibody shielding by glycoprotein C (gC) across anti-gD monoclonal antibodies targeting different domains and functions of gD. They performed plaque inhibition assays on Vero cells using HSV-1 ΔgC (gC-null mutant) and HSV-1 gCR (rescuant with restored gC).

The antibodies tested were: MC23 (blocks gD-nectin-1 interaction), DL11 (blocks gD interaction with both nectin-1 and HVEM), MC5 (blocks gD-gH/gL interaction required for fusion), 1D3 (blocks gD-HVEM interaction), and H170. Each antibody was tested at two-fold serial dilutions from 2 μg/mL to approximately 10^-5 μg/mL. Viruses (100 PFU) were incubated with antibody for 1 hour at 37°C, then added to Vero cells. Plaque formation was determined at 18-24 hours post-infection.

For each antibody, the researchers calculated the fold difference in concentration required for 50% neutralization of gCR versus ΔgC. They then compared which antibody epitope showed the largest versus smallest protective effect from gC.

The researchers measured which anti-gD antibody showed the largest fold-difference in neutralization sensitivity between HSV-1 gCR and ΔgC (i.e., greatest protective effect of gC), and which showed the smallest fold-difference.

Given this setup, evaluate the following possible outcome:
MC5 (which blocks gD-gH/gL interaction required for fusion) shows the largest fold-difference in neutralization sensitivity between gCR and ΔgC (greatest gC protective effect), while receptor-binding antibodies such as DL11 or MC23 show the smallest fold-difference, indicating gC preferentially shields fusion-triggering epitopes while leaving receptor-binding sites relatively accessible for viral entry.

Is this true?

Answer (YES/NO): NO